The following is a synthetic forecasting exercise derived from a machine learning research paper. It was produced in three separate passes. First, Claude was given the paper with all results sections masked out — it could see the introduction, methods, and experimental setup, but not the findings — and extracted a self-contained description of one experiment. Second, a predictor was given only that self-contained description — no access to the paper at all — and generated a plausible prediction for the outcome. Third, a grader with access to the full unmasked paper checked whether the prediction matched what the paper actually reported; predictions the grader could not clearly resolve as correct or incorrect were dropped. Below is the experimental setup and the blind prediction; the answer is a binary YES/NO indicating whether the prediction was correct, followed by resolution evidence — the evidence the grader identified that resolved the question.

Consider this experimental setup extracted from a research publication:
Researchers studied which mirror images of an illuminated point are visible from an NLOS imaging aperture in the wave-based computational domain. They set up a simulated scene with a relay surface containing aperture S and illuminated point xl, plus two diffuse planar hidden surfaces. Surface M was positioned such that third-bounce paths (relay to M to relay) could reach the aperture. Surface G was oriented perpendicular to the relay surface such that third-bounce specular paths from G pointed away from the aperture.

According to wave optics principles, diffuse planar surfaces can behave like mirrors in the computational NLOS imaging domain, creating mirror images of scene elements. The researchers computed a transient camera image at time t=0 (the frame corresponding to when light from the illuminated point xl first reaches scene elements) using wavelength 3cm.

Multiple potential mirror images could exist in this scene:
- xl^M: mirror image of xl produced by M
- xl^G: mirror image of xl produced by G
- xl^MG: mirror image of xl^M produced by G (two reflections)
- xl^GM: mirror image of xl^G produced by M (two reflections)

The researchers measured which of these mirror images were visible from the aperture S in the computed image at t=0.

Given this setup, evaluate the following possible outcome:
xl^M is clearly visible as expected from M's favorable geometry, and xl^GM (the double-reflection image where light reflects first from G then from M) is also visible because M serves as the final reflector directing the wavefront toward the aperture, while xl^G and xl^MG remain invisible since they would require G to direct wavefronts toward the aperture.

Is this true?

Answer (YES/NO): NO